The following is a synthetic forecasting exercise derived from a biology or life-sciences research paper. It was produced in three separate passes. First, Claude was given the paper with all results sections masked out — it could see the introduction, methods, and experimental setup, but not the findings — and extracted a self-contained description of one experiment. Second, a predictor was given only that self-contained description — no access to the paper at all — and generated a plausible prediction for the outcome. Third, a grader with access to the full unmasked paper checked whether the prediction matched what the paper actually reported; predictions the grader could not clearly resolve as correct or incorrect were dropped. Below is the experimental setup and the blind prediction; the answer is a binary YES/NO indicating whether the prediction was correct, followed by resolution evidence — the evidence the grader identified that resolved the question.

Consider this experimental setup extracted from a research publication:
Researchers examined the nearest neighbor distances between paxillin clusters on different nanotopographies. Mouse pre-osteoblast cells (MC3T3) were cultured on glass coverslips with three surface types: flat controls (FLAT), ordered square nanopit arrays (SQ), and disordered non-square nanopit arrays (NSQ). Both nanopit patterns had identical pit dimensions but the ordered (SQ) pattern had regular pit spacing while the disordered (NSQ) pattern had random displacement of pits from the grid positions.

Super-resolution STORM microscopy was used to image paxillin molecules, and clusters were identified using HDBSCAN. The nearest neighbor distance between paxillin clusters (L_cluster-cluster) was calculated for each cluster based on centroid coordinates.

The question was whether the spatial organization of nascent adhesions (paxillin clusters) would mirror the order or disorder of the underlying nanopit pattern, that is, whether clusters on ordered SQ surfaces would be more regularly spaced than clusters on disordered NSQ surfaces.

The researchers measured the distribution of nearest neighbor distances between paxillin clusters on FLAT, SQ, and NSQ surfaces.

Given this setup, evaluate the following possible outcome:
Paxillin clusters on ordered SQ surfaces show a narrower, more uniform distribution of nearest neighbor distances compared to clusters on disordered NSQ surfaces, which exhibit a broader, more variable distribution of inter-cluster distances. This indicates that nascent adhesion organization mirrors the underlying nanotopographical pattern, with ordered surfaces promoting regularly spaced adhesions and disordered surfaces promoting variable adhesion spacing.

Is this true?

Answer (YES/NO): NO